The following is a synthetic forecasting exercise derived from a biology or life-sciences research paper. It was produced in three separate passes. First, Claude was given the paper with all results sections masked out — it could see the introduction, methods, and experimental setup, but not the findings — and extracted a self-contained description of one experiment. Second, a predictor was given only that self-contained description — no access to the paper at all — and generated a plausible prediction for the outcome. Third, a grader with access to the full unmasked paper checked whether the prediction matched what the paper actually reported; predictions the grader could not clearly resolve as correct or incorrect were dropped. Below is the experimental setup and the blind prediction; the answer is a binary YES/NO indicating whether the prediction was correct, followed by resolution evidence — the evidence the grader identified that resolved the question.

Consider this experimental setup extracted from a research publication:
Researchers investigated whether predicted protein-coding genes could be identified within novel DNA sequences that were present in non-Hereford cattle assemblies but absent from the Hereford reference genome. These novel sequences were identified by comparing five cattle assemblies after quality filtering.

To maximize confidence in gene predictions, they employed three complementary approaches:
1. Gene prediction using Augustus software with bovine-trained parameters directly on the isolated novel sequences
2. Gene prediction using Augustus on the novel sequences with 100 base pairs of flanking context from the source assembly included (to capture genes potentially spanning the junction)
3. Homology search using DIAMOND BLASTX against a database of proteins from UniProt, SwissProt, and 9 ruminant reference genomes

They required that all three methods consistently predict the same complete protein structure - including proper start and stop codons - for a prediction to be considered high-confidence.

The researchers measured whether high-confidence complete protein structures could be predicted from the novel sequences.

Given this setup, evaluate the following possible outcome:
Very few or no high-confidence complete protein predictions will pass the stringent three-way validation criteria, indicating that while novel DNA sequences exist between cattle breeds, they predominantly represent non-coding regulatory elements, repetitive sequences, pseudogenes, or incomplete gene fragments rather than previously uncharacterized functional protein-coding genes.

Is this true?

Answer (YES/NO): NO